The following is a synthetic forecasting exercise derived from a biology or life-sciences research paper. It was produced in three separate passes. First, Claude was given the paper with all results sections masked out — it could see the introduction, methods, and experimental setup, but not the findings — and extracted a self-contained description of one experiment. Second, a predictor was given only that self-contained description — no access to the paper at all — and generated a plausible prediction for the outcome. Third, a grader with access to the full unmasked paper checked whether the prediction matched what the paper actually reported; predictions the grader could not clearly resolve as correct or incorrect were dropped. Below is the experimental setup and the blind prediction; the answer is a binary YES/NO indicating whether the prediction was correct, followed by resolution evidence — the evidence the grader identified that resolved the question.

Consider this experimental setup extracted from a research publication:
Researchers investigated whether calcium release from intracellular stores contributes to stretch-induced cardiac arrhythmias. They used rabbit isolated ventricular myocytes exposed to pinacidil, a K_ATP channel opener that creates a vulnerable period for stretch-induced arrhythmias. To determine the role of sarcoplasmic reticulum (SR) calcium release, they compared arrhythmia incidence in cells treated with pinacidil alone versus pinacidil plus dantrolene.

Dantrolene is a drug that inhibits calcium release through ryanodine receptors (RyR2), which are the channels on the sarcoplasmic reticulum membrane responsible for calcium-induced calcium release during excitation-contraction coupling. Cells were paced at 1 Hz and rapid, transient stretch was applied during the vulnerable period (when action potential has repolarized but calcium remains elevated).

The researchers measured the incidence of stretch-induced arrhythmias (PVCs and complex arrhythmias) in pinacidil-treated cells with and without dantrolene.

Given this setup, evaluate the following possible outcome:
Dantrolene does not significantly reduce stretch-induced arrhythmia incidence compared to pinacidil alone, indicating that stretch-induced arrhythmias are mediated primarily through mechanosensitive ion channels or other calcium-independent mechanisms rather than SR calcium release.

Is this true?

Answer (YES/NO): NO